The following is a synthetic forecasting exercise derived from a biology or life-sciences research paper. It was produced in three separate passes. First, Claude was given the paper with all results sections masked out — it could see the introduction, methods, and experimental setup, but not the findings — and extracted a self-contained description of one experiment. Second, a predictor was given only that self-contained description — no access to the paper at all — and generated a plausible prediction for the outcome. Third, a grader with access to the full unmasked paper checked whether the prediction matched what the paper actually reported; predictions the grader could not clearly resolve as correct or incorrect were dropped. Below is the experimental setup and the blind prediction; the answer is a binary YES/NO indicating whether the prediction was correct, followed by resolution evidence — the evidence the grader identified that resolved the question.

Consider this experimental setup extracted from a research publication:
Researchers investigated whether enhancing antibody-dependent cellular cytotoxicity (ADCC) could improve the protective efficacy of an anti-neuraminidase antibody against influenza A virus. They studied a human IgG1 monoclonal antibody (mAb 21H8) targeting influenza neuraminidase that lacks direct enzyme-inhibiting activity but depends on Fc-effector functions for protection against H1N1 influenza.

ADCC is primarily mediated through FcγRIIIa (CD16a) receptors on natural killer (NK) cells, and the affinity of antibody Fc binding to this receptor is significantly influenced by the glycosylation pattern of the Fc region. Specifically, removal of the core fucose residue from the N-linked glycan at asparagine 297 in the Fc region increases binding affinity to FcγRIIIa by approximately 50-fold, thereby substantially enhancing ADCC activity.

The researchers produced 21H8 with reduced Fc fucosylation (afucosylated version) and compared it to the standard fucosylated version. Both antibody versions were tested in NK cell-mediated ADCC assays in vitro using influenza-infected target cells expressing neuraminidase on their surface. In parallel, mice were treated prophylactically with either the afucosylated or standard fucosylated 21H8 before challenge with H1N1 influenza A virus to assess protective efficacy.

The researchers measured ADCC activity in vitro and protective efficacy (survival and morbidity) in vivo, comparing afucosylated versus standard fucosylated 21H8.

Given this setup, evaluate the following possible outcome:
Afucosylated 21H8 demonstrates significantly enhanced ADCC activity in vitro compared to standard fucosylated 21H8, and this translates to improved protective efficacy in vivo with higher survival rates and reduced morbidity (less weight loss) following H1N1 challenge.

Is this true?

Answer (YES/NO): NO